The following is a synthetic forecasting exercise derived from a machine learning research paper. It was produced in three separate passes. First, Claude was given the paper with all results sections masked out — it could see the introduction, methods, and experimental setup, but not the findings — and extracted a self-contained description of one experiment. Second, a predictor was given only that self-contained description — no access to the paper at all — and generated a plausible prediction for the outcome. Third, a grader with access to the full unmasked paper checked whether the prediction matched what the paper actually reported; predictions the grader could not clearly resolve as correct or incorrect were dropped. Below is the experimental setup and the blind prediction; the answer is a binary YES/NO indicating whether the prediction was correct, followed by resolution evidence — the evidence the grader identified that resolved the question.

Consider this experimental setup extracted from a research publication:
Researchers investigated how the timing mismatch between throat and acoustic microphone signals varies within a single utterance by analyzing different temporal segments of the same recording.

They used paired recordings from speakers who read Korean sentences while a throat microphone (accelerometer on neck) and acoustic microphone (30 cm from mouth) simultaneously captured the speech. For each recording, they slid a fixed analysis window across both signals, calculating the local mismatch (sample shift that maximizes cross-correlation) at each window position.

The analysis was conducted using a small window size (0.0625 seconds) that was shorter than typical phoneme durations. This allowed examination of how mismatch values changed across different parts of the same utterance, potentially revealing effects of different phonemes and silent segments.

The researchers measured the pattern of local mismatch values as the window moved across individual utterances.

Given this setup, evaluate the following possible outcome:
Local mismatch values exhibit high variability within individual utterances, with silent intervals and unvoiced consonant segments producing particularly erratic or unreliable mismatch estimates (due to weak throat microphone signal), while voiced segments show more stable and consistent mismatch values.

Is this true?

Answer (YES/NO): NO